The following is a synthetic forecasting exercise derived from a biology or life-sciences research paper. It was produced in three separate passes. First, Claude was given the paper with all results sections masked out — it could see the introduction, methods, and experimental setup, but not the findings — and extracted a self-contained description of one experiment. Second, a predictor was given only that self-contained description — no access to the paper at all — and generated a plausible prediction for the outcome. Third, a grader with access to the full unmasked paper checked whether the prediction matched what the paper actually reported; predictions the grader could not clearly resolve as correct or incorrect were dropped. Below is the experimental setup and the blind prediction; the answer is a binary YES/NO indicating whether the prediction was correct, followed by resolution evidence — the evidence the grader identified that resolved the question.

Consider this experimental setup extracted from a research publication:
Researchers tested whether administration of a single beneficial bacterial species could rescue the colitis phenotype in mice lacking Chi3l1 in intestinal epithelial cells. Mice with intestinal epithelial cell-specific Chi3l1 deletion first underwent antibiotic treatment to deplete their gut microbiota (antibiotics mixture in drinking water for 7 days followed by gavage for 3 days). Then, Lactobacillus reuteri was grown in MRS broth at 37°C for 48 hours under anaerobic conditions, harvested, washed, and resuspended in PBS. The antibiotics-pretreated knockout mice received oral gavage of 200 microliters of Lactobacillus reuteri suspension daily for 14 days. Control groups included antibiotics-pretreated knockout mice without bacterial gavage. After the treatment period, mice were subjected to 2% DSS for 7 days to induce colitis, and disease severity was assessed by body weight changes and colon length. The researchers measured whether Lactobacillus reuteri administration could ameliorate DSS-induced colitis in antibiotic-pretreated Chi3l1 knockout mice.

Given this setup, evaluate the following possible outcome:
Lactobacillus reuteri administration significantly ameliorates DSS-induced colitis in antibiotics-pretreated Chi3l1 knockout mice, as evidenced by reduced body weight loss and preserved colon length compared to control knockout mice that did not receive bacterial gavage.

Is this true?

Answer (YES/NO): YES